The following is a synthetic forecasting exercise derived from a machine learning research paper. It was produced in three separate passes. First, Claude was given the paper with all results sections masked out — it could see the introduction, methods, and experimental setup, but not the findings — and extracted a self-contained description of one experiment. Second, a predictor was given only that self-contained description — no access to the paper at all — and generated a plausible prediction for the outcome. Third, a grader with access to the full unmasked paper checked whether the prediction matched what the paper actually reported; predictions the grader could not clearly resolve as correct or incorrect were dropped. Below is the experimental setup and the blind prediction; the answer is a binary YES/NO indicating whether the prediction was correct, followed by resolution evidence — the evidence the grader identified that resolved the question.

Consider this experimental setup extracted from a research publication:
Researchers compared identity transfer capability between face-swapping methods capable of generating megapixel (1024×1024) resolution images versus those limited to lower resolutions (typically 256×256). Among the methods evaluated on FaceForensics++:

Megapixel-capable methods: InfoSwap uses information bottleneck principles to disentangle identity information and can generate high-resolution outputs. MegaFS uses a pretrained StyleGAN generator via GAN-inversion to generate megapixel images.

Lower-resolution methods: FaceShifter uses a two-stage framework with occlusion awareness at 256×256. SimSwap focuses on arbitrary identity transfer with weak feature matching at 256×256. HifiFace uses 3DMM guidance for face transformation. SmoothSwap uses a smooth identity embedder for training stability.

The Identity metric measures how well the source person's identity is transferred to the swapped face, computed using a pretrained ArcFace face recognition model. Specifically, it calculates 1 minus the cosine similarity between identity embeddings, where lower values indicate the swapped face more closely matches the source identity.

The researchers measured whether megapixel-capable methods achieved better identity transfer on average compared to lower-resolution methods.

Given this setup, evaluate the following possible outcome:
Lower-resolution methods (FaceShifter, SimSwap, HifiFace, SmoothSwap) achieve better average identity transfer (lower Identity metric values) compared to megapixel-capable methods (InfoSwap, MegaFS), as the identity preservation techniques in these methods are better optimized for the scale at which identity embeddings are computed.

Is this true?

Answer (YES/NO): YES